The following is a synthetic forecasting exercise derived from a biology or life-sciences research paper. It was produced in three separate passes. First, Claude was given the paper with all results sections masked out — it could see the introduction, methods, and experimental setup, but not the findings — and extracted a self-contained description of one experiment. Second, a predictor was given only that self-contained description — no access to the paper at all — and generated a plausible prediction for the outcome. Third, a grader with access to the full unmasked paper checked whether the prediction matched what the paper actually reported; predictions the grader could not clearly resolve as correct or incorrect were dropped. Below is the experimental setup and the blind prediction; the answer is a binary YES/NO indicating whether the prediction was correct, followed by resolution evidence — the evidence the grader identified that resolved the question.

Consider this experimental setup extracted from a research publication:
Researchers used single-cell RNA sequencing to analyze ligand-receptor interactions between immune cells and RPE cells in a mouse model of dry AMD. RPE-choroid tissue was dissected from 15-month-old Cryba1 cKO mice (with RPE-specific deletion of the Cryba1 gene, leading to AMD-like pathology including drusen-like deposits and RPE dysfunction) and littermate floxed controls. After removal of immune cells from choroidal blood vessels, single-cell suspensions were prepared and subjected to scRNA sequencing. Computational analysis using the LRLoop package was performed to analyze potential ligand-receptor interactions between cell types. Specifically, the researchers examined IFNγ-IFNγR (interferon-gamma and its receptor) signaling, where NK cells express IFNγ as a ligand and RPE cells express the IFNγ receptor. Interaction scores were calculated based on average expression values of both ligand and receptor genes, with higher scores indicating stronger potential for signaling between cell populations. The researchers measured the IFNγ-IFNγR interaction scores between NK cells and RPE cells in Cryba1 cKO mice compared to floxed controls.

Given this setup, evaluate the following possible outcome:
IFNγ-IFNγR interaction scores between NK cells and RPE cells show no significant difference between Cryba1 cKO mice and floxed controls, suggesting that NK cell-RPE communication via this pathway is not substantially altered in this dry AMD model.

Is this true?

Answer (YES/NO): NO